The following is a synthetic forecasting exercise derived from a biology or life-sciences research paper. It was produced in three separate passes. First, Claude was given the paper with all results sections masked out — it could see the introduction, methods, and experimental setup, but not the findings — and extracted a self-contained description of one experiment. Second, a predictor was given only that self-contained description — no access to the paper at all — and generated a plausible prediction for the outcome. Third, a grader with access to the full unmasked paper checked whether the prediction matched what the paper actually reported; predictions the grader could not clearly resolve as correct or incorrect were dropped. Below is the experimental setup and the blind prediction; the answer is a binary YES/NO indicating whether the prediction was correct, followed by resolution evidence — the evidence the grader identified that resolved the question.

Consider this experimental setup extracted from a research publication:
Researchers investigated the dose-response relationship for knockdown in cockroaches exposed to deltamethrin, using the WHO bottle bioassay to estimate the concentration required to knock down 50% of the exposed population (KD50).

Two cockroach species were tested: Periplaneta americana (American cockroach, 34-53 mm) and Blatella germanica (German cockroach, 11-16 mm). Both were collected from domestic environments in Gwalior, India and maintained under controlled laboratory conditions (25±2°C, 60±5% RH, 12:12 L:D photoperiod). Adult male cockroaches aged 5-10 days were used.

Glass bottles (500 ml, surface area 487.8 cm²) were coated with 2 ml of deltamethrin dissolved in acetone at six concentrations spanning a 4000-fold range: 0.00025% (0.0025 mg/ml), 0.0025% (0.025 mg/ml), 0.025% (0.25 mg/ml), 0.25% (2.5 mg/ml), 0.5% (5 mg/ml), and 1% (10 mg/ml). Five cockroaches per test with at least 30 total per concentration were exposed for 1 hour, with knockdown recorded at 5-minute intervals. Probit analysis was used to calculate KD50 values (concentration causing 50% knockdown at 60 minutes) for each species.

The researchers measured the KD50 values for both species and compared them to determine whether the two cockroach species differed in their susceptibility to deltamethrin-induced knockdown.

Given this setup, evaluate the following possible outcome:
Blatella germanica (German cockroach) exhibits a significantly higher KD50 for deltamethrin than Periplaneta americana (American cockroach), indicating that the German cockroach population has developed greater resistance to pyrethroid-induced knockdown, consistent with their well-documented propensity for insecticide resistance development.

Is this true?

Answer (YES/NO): NO